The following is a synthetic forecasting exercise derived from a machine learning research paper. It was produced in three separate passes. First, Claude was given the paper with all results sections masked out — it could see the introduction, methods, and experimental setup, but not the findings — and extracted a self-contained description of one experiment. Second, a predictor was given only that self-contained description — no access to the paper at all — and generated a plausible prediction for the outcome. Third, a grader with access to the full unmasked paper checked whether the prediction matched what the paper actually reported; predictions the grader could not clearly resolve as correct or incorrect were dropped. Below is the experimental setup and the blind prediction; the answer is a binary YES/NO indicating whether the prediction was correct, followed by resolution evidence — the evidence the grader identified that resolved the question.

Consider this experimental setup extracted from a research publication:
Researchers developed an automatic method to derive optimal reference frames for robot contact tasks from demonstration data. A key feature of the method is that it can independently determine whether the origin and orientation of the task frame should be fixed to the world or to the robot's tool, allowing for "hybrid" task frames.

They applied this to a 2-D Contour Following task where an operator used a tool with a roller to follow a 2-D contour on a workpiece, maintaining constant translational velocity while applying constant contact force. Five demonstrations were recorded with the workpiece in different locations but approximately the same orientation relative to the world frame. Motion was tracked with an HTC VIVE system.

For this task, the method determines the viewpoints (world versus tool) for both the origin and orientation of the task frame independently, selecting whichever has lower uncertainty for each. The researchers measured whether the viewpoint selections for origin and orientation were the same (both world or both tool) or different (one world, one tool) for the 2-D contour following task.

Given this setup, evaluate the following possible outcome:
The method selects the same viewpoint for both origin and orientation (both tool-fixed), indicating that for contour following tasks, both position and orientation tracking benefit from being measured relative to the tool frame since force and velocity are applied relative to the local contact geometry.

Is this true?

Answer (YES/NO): NO